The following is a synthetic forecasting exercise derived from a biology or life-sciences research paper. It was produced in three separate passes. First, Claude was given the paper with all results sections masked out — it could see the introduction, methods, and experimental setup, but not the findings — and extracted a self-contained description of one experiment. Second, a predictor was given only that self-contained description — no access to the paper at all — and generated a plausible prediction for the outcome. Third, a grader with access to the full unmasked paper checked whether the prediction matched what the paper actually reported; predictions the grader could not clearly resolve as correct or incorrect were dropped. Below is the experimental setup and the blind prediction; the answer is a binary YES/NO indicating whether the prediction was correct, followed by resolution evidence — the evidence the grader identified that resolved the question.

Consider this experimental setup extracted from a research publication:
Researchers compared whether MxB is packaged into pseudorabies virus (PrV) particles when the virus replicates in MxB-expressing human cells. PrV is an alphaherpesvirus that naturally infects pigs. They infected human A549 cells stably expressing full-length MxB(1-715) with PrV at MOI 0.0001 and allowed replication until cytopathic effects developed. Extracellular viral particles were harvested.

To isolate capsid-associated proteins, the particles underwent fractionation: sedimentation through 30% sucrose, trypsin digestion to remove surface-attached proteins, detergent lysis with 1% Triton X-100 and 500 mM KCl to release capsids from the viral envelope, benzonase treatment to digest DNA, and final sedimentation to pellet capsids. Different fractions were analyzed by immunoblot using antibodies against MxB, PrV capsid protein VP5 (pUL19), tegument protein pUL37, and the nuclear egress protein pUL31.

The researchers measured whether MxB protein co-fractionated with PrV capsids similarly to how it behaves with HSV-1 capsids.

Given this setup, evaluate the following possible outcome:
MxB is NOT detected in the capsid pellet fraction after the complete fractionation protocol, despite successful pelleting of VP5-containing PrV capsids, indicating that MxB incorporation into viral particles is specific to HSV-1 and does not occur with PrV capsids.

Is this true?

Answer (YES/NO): NO